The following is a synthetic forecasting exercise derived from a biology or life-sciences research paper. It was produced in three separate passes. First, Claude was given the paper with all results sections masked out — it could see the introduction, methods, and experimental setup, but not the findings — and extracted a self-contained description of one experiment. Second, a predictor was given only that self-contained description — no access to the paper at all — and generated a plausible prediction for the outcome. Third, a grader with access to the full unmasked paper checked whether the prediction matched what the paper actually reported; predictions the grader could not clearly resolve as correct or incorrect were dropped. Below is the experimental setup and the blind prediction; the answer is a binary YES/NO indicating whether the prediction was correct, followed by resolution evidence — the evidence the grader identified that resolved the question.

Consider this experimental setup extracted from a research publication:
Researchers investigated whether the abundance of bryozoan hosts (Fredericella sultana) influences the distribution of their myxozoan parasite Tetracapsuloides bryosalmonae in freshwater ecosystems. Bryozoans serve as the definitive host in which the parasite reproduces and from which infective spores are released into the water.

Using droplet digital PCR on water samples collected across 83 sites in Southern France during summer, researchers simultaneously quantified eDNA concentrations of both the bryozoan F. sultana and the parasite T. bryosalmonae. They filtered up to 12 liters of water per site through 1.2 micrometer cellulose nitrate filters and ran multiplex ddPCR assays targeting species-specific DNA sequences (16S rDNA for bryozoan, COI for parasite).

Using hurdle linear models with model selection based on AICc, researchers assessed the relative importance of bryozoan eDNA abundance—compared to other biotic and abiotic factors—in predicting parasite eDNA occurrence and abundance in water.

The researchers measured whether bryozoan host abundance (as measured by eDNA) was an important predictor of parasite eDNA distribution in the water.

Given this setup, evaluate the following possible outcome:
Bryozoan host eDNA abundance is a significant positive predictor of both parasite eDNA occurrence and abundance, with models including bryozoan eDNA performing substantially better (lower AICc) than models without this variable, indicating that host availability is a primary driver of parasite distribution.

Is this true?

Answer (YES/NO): YES